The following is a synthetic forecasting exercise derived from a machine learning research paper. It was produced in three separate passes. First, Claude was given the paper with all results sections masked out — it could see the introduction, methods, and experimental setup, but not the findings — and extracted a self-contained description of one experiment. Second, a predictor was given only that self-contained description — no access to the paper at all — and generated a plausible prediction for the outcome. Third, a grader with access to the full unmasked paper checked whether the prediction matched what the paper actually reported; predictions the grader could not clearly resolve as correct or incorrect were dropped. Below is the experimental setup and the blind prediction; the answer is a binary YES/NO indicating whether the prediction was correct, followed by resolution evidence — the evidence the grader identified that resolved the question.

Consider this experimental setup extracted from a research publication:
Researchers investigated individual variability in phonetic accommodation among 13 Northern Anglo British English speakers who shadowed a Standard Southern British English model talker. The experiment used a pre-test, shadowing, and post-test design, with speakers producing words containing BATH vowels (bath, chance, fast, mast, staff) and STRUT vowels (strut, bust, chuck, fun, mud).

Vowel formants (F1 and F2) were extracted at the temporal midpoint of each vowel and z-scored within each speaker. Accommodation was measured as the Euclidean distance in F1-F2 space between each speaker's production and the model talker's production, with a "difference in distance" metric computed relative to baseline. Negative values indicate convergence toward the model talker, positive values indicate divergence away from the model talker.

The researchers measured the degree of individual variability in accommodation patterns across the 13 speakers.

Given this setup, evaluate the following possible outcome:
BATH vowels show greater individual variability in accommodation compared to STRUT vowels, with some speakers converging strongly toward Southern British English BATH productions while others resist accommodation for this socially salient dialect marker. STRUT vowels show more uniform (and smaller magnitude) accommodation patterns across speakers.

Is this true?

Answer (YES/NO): NO